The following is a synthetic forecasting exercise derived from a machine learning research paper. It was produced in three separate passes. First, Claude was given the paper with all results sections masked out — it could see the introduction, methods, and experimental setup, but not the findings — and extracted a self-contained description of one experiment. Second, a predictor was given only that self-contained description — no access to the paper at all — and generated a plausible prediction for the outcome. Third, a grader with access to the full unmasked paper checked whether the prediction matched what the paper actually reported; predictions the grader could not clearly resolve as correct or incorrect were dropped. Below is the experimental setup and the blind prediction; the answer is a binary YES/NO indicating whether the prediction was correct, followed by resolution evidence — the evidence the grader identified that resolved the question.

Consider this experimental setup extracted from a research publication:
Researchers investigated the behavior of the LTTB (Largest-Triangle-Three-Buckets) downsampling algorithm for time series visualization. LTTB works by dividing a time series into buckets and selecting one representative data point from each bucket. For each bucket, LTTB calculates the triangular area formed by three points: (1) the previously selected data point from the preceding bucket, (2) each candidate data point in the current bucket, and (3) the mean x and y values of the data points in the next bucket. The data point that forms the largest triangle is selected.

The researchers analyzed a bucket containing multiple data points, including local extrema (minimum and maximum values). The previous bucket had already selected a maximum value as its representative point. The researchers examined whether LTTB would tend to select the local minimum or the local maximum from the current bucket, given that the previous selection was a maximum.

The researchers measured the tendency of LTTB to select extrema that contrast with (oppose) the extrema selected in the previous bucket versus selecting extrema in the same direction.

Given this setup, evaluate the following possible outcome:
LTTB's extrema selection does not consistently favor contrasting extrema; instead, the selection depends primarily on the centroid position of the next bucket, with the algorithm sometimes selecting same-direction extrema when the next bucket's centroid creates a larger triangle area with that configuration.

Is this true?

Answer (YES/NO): NO